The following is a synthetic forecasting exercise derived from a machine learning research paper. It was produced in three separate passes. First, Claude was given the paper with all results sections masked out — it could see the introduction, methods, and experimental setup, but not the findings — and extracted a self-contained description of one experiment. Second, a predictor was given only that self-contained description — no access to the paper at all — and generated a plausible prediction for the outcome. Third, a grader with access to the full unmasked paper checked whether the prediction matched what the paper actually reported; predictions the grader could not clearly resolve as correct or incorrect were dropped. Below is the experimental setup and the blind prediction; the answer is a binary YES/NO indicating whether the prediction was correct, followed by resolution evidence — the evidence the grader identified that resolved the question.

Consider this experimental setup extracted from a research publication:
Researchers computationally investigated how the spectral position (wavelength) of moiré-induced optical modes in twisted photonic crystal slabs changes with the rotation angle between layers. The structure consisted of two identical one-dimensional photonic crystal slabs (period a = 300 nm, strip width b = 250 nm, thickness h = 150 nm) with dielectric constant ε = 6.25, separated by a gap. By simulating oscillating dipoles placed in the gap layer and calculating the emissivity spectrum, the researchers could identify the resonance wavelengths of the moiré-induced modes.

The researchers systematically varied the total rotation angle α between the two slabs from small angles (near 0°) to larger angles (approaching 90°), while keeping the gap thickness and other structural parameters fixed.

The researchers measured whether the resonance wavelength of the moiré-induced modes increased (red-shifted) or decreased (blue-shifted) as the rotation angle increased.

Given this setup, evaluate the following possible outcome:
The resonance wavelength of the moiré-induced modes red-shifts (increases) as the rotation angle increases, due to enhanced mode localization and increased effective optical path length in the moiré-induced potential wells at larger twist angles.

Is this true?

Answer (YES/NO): NO